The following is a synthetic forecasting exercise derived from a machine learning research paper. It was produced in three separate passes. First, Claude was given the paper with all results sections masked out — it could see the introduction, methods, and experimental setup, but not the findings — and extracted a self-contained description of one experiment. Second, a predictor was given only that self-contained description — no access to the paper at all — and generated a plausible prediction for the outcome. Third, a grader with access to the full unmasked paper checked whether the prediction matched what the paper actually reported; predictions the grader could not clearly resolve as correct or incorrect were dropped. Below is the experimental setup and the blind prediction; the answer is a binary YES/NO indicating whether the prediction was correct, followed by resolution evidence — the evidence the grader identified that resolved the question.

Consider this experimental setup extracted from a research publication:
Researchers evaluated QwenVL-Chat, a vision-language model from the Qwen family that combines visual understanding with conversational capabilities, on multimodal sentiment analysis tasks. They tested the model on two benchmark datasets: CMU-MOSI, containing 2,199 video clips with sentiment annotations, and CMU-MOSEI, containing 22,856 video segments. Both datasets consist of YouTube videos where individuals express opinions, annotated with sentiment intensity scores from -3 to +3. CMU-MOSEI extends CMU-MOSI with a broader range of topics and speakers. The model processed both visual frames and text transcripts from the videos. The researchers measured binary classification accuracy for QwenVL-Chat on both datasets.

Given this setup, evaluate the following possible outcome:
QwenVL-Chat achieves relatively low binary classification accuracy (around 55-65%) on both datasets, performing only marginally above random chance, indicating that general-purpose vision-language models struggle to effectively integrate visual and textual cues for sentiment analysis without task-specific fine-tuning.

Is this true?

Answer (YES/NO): NO